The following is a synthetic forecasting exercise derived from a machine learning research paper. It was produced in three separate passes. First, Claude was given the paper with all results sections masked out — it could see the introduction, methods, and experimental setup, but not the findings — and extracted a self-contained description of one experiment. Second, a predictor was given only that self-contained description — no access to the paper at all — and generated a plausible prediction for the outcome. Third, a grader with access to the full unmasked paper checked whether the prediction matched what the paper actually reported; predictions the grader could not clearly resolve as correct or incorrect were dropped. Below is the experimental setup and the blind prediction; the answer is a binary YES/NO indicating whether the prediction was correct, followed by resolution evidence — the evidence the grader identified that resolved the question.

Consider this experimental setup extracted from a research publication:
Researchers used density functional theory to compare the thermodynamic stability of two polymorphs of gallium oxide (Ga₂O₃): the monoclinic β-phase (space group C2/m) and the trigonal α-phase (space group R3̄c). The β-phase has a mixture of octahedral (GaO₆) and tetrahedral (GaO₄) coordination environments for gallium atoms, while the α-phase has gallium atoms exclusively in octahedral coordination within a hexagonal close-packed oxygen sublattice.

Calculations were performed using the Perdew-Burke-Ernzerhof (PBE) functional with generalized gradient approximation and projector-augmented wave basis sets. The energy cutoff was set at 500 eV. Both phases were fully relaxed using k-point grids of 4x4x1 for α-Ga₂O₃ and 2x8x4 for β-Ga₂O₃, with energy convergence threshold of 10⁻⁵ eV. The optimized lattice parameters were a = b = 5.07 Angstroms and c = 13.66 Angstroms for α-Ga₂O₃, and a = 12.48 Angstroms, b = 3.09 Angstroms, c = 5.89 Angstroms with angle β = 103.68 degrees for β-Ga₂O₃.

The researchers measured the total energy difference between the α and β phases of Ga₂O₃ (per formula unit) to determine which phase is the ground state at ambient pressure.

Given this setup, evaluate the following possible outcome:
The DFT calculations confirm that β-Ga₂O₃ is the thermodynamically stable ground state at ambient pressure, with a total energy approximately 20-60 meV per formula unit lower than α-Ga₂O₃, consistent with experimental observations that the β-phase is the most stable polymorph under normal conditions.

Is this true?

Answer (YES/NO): NO